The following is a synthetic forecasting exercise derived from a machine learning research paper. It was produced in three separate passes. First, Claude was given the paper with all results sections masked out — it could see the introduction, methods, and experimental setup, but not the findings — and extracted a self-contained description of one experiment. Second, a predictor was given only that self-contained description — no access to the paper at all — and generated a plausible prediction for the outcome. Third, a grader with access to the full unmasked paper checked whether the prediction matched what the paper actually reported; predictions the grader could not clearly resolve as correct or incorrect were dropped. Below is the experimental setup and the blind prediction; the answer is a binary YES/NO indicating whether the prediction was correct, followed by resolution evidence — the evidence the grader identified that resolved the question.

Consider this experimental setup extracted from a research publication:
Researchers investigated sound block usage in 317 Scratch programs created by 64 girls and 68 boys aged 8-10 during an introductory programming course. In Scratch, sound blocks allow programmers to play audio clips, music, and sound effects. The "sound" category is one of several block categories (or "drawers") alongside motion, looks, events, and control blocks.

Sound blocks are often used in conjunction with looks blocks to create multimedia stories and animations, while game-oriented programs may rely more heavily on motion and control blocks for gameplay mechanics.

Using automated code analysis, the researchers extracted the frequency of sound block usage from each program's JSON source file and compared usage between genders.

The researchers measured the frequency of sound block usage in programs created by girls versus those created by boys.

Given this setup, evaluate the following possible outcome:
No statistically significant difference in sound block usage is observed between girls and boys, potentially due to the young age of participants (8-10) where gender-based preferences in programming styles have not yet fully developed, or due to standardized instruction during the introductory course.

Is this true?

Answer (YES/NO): YES